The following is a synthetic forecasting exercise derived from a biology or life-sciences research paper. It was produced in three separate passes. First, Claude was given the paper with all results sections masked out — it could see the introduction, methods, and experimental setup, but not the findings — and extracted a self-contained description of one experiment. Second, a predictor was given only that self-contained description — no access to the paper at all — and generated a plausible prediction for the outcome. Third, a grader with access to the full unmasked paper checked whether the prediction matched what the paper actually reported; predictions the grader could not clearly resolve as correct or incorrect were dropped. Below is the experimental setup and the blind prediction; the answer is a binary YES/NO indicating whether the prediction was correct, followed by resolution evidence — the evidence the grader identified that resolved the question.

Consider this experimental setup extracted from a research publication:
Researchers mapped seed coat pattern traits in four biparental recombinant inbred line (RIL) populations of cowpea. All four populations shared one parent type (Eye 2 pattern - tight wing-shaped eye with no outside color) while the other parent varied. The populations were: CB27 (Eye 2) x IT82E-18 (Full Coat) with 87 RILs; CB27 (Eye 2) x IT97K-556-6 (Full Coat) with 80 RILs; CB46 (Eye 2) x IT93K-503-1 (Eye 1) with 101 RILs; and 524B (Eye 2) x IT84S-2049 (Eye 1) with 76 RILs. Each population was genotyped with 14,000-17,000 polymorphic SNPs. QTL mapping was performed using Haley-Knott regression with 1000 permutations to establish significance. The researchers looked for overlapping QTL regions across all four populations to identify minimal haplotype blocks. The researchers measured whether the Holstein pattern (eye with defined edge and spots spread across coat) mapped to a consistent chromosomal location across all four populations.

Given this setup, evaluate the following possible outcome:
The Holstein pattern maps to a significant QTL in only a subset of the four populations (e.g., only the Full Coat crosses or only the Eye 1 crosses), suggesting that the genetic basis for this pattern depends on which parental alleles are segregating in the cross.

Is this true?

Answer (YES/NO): NO